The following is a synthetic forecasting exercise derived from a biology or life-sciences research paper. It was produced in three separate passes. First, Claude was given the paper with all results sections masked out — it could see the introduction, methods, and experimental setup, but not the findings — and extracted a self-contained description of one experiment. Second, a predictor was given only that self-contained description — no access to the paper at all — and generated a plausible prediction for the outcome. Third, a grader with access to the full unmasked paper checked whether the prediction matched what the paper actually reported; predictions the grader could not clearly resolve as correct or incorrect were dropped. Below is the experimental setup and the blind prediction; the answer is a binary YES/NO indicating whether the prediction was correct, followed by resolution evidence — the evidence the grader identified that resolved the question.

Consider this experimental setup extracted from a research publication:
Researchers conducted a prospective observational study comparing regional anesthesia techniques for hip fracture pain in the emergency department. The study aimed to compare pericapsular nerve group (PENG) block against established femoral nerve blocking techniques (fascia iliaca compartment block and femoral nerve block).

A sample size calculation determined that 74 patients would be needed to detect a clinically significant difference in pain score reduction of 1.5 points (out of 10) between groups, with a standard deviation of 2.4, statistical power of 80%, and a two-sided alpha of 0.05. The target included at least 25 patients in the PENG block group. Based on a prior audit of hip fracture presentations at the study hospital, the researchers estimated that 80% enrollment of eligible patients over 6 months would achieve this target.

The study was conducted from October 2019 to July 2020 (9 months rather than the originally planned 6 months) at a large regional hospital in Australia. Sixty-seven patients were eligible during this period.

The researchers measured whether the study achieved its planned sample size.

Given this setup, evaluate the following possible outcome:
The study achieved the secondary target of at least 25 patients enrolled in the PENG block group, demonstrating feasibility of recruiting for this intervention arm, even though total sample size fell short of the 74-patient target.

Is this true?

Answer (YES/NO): NO